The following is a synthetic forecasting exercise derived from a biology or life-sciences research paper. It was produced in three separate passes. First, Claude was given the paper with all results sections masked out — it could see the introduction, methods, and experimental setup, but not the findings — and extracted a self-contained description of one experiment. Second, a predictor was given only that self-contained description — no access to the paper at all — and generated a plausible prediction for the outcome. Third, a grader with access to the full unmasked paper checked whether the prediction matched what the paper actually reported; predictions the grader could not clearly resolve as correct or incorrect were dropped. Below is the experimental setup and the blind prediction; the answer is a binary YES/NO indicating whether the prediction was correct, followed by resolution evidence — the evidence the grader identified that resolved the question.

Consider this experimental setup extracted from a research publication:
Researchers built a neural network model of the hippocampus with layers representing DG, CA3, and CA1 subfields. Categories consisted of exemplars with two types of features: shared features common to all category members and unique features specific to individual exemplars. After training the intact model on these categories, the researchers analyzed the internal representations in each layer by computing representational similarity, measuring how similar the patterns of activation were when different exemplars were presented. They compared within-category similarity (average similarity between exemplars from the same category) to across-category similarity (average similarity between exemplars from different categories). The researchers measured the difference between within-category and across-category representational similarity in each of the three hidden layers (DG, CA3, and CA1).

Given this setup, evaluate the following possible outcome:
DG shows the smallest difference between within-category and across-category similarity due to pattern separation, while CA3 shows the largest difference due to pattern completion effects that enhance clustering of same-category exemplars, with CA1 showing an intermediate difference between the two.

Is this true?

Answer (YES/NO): NO